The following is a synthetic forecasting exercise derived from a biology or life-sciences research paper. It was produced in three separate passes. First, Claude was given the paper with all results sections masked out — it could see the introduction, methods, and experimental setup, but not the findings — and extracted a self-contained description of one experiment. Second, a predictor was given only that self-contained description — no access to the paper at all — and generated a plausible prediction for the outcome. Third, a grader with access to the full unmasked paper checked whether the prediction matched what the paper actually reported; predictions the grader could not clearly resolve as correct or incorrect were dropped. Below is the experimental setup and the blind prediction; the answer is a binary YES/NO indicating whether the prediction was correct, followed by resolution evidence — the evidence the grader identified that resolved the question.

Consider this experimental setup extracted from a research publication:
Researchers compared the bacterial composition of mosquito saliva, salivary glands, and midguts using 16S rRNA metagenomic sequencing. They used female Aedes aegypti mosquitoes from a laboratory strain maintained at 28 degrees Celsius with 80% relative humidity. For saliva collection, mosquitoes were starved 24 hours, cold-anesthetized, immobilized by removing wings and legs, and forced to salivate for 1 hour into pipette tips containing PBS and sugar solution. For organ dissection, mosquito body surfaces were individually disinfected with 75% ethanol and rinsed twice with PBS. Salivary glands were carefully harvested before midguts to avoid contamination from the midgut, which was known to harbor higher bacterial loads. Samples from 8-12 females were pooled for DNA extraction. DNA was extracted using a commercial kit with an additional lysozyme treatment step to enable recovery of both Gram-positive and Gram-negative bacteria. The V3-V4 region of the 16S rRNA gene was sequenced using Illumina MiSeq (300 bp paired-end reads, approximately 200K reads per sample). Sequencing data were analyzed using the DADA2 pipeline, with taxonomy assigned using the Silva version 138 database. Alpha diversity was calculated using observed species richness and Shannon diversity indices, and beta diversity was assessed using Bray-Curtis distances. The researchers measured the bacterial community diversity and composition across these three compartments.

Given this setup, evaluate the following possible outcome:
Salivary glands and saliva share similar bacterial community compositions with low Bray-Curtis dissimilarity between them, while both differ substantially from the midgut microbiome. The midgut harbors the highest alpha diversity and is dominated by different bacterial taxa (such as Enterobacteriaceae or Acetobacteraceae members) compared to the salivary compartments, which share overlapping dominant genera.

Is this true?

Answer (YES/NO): NO